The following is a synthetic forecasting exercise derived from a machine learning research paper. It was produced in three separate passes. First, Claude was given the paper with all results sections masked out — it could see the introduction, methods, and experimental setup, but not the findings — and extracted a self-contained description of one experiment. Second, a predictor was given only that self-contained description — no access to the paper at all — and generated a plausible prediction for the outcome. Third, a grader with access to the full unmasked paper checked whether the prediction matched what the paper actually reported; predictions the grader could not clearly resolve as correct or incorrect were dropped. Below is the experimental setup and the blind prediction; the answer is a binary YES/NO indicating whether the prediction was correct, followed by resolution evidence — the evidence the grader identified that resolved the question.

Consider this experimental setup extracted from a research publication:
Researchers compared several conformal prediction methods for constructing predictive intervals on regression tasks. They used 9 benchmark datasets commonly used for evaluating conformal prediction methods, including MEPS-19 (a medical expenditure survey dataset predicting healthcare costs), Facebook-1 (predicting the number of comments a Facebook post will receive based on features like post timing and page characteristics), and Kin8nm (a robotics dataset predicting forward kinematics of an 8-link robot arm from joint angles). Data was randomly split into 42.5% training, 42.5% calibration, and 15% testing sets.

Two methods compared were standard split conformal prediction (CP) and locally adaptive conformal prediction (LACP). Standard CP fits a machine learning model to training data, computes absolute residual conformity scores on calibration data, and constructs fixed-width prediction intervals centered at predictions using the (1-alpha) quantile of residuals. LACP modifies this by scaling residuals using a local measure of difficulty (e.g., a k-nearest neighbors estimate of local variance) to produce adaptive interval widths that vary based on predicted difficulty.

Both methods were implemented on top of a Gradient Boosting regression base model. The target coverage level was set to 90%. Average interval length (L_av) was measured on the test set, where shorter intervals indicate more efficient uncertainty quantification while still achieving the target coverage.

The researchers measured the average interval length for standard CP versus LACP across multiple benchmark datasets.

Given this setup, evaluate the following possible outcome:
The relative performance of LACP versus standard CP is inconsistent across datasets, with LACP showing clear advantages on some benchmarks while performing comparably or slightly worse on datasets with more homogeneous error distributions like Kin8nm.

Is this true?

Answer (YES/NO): NO